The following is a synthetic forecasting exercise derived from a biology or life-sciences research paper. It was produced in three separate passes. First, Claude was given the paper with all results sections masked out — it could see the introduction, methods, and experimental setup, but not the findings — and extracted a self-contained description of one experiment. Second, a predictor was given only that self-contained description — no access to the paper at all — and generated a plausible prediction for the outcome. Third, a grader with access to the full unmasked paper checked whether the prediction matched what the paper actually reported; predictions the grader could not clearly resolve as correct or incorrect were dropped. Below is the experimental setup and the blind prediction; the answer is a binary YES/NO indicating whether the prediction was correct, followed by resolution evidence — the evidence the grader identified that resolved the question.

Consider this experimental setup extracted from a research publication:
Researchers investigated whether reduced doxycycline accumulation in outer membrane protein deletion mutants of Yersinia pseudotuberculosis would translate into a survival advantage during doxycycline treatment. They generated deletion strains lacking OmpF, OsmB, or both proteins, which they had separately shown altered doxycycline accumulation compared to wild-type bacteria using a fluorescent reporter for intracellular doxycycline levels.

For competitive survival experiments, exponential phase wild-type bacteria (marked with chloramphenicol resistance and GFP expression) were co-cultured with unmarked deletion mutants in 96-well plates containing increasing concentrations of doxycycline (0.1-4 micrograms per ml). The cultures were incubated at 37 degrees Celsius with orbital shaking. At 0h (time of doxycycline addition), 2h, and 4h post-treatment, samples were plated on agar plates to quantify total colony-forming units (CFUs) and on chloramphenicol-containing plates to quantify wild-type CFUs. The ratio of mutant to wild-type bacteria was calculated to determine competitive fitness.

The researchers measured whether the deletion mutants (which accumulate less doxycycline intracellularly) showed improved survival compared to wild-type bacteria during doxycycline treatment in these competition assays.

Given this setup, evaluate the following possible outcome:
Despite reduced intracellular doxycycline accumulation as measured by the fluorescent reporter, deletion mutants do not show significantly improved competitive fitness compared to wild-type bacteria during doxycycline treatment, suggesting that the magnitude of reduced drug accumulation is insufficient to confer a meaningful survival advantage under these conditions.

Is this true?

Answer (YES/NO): YES